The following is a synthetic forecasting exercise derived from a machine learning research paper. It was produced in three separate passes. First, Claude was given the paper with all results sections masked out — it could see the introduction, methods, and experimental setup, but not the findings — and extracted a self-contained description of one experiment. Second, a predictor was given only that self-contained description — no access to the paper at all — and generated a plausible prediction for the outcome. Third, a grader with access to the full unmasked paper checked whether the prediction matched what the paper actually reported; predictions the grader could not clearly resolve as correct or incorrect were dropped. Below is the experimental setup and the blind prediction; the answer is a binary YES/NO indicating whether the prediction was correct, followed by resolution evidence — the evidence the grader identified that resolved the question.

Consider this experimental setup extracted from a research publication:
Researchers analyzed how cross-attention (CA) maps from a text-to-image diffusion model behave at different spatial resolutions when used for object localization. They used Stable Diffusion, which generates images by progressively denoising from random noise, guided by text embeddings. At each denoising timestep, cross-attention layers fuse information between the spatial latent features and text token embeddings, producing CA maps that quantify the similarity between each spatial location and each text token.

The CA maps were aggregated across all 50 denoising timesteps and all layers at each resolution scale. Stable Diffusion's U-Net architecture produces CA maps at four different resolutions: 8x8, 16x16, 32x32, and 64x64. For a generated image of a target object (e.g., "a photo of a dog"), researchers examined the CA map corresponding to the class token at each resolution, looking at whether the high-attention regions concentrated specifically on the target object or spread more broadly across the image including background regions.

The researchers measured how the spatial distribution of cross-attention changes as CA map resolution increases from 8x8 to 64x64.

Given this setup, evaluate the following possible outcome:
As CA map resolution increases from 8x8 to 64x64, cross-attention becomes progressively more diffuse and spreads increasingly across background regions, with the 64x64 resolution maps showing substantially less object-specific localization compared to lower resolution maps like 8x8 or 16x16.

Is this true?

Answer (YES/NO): YES